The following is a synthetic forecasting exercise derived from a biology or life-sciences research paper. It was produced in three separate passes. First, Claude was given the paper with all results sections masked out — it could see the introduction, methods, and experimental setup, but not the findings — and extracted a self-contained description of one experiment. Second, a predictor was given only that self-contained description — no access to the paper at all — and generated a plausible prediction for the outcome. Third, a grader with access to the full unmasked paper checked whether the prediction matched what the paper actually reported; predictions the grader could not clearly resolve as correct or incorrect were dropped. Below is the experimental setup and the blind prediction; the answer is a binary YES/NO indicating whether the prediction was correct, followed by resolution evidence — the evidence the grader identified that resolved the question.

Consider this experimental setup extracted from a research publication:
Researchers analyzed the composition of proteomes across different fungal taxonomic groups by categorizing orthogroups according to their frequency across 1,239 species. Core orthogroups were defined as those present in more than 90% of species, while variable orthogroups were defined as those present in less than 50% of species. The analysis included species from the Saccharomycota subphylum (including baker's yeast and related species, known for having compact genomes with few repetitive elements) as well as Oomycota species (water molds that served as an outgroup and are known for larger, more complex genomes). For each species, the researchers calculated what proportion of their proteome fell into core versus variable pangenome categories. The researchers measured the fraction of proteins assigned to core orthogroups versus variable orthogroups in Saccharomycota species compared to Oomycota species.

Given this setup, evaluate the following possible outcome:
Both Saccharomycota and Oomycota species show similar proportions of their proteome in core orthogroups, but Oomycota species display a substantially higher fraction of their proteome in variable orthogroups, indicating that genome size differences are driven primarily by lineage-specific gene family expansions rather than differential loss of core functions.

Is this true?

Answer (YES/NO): NO